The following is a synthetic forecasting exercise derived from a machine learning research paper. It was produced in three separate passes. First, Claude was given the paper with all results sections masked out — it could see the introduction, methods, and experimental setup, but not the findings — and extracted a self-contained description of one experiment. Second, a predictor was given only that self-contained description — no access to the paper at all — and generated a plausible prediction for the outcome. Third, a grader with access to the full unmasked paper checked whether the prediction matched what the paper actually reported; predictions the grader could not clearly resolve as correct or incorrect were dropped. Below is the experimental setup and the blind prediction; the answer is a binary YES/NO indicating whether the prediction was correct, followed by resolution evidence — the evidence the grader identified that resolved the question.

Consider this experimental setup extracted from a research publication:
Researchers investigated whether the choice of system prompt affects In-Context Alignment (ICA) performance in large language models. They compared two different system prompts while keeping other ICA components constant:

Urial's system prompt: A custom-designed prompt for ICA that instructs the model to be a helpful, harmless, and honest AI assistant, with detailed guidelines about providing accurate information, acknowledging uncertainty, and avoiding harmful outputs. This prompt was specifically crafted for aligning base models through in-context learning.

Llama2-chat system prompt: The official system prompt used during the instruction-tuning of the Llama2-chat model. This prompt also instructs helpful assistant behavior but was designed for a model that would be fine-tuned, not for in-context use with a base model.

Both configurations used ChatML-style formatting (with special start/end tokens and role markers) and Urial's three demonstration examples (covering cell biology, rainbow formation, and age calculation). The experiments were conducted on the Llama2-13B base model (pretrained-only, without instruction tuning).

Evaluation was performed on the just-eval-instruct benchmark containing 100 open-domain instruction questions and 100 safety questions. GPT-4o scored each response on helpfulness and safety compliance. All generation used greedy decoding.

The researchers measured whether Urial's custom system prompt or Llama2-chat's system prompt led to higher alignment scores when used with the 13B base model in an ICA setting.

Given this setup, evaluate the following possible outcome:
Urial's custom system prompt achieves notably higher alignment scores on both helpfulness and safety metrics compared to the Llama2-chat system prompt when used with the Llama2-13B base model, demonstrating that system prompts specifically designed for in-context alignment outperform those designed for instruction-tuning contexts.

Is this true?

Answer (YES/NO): NO